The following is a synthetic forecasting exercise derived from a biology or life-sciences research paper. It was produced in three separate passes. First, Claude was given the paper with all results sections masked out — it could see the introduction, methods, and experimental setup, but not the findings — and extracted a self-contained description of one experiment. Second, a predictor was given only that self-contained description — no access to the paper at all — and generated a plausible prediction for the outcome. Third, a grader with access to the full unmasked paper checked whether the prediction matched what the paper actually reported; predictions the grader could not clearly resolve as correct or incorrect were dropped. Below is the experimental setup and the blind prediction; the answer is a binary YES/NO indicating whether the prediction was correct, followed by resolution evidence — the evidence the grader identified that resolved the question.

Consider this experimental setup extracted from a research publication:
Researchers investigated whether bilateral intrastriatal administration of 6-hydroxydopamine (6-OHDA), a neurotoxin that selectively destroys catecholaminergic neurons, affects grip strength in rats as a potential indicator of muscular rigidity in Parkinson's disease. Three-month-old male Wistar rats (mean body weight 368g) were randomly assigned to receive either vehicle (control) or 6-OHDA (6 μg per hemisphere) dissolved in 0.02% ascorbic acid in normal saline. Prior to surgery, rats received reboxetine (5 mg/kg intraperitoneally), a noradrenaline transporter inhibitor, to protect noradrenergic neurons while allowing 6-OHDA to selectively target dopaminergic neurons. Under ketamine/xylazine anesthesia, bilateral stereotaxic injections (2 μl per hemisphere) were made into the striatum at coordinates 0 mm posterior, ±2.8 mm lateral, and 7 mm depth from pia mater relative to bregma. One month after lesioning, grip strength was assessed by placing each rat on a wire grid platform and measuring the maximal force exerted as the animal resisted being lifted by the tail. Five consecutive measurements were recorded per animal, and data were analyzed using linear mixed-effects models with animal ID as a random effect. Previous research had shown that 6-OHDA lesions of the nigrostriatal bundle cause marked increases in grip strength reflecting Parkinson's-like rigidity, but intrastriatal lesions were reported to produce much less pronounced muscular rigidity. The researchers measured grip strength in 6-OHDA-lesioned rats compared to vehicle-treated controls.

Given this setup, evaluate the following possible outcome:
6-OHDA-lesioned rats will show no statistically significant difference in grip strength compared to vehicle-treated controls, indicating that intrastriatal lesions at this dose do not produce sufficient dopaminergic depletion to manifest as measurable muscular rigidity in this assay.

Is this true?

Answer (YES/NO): NO